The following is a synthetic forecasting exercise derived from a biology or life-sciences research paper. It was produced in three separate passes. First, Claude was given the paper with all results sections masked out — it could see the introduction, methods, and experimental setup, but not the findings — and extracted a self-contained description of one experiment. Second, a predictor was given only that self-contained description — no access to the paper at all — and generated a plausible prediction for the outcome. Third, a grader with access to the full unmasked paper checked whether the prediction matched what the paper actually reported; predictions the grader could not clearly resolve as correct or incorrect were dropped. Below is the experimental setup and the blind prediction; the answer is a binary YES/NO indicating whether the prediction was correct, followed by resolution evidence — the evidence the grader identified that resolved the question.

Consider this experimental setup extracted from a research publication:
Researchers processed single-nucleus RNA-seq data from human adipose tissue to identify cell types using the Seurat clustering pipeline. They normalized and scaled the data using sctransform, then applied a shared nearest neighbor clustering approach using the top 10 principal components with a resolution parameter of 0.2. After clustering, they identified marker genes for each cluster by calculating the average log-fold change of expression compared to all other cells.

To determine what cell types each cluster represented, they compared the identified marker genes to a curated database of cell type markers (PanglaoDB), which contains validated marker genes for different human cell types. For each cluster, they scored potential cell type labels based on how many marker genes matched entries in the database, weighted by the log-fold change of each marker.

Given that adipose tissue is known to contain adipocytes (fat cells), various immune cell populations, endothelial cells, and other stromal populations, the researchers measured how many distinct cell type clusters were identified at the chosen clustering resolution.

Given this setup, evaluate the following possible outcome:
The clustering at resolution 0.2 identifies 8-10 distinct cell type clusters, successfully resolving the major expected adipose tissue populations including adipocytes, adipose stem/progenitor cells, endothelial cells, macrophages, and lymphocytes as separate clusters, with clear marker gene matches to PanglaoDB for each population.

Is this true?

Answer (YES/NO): NO